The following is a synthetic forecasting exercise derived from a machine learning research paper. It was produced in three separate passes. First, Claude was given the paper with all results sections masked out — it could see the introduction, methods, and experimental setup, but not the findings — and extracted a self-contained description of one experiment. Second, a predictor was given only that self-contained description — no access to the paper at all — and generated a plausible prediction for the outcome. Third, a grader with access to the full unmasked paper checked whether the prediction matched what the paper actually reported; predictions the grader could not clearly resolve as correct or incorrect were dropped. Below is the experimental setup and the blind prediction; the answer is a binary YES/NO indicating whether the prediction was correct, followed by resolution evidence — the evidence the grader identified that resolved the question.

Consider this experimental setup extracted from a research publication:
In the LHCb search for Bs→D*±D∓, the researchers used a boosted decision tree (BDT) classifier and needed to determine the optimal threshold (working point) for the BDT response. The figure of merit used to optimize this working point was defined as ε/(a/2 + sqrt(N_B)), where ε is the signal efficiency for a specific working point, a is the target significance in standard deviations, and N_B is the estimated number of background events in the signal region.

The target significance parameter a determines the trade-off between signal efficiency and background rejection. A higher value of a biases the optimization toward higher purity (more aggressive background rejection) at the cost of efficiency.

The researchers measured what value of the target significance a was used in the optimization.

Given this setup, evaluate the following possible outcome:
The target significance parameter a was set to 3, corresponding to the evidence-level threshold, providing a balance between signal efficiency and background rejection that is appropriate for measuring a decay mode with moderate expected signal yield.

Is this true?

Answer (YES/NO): YES